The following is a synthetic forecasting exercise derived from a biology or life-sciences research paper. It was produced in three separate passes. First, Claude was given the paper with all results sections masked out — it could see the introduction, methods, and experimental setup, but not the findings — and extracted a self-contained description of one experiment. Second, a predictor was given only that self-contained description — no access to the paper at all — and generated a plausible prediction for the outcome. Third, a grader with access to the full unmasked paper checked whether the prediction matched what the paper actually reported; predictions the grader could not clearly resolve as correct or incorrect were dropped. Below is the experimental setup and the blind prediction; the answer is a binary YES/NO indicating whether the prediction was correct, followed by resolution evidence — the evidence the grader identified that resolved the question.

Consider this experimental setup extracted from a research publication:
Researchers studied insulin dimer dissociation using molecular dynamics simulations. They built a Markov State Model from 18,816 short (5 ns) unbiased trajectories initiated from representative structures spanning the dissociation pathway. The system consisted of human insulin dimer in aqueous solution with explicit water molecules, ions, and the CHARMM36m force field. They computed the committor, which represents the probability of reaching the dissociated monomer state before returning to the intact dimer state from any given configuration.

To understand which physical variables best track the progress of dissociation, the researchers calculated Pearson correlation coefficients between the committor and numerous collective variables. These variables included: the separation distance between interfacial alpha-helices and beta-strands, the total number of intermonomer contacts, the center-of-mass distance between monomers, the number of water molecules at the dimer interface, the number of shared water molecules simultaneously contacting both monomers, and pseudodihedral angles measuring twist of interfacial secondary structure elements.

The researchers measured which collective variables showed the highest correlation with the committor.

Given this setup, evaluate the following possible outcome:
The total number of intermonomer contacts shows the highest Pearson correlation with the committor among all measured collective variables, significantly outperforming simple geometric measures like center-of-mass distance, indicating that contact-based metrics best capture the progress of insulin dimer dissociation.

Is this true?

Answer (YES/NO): NO